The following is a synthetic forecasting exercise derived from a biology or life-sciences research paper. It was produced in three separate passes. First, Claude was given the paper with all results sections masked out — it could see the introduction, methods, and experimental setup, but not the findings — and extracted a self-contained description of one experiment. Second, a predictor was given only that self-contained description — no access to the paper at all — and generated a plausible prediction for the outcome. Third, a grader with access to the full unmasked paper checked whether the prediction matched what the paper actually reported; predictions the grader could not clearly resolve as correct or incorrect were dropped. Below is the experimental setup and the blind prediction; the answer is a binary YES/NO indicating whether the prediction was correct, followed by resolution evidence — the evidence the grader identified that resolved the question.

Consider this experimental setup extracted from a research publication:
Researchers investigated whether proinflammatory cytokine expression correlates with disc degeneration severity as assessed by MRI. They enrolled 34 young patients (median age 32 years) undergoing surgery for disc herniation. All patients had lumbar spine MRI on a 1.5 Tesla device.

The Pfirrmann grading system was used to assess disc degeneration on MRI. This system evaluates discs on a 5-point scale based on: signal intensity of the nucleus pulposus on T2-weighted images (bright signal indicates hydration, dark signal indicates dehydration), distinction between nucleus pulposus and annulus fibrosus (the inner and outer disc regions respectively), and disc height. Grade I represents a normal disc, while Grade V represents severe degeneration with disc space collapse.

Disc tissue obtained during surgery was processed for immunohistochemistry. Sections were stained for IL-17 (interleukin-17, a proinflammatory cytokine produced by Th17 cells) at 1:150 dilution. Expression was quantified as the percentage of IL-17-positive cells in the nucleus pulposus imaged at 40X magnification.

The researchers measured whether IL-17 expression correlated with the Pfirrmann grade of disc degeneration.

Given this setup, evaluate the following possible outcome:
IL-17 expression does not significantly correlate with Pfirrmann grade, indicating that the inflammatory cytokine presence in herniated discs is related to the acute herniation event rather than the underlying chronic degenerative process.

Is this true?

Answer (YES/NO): NO